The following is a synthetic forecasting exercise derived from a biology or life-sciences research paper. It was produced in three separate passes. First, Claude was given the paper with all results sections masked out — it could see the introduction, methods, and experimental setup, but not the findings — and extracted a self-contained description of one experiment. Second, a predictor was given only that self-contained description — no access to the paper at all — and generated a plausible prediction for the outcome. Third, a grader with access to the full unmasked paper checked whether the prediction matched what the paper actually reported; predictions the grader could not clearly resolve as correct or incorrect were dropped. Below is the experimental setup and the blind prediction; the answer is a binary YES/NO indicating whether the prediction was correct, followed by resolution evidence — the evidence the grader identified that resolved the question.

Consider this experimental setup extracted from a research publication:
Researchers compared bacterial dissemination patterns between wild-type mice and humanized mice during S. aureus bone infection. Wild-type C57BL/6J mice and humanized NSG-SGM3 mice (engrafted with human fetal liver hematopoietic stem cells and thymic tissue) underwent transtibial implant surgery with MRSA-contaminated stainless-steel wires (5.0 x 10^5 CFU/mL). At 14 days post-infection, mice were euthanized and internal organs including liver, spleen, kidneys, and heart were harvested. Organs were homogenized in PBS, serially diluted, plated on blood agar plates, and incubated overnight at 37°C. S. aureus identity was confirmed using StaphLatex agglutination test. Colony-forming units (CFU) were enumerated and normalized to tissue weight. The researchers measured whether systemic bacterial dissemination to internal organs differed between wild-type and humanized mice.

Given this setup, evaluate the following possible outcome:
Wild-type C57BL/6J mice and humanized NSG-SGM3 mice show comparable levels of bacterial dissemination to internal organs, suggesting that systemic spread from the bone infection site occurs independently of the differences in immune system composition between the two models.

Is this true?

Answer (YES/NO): NO